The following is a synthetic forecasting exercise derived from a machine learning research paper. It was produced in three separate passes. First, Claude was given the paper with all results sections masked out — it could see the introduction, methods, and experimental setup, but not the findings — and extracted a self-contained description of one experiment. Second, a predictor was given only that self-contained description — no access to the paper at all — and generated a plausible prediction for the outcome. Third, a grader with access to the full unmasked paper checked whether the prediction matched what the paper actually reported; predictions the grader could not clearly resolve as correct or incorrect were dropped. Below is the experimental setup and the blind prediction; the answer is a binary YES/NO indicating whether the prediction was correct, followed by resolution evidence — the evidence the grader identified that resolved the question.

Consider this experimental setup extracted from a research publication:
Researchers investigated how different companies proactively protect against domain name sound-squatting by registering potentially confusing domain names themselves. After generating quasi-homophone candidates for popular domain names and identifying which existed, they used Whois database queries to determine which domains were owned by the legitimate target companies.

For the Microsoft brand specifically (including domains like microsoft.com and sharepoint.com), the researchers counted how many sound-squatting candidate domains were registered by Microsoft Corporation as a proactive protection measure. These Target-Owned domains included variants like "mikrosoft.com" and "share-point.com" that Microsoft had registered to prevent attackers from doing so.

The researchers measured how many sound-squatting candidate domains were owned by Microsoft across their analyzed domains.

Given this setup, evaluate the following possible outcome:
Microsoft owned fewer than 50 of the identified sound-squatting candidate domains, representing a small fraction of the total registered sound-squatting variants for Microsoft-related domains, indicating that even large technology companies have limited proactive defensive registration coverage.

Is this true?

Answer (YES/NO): YES